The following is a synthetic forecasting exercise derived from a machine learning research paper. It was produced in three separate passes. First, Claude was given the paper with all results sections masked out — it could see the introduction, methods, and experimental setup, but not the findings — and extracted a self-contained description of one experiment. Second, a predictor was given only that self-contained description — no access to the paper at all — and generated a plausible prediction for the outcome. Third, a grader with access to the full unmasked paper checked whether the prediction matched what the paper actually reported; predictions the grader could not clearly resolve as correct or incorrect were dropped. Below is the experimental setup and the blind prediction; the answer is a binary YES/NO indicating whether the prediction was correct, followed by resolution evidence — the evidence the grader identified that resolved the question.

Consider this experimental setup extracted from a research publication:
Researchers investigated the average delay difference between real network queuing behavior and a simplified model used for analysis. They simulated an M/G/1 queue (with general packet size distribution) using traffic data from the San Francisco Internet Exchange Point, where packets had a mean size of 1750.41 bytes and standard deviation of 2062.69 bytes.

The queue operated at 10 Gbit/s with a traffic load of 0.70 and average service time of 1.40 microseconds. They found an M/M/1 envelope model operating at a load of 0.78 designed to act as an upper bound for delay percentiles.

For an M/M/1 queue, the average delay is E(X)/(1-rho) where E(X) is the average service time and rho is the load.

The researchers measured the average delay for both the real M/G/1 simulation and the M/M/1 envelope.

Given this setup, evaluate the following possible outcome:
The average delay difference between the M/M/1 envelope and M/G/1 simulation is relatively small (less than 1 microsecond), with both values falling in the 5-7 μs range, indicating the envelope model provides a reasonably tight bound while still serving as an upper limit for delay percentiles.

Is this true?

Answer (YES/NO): NO